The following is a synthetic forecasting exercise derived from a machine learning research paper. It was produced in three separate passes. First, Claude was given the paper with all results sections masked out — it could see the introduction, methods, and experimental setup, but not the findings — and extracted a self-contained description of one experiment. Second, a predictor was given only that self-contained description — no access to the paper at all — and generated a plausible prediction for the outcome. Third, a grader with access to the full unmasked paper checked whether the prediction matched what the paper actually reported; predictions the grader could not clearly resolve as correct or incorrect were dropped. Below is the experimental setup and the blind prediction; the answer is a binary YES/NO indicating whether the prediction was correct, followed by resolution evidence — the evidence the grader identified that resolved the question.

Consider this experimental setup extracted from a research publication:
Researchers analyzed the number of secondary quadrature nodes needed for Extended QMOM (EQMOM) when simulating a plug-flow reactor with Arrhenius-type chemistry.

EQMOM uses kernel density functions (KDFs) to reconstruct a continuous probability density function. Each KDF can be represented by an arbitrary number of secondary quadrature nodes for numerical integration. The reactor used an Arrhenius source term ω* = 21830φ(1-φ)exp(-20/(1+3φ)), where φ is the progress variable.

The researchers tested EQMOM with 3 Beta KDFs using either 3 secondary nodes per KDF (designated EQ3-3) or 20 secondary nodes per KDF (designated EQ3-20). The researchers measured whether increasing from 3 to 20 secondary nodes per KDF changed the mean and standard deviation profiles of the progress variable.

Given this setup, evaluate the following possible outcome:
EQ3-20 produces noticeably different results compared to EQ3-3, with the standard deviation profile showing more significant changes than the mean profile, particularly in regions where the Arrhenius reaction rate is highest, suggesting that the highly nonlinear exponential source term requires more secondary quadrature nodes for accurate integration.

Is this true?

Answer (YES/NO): NO